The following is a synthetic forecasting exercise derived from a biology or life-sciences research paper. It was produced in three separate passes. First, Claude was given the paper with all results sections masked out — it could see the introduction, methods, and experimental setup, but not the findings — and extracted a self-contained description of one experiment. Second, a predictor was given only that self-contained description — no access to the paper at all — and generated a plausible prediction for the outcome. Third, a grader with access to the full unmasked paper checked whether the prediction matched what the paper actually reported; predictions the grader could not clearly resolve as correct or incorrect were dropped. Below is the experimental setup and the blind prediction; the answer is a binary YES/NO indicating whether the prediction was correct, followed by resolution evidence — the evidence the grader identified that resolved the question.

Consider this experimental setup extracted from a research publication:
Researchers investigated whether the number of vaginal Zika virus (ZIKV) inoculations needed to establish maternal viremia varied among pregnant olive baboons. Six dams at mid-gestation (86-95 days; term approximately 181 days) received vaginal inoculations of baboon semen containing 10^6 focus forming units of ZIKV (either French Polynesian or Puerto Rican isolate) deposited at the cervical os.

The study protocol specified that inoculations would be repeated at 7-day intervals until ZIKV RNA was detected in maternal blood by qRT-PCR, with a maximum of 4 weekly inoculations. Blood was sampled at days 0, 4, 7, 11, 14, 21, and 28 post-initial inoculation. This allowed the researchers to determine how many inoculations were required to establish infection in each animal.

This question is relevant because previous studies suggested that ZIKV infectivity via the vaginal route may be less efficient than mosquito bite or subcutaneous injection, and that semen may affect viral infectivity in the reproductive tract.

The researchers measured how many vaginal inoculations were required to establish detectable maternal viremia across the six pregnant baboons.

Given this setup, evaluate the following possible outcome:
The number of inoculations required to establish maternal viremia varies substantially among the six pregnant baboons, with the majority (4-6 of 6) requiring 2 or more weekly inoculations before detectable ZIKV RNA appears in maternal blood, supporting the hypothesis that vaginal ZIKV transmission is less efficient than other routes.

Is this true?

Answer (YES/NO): NO